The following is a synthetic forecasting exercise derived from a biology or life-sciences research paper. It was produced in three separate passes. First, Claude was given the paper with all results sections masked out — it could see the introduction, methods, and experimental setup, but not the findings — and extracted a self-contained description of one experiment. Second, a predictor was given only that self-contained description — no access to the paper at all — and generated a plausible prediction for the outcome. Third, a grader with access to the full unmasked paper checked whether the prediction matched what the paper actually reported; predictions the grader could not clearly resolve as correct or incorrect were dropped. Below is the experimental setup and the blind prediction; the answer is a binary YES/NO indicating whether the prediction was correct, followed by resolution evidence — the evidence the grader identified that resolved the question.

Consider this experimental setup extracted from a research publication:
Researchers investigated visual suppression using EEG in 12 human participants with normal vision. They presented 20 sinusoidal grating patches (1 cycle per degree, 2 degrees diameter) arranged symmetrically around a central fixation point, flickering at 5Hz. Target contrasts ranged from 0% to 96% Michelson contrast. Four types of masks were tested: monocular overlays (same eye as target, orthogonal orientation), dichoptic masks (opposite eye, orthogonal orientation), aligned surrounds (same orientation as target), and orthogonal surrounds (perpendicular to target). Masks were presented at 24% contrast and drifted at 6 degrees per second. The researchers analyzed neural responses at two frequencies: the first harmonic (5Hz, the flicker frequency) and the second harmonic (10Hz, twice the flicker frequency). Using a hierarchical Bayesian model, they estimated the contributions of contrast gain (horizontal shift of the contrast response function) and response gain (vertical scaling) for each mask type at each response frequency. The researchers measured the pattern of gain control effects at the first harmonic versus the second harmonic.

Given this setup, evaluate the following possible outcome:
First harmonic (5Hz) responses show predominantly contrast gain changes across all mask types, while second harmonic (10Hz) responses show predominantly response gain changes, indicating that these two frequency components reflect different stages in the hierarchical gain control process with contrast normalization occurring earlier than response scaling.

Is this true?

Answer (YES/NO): NO